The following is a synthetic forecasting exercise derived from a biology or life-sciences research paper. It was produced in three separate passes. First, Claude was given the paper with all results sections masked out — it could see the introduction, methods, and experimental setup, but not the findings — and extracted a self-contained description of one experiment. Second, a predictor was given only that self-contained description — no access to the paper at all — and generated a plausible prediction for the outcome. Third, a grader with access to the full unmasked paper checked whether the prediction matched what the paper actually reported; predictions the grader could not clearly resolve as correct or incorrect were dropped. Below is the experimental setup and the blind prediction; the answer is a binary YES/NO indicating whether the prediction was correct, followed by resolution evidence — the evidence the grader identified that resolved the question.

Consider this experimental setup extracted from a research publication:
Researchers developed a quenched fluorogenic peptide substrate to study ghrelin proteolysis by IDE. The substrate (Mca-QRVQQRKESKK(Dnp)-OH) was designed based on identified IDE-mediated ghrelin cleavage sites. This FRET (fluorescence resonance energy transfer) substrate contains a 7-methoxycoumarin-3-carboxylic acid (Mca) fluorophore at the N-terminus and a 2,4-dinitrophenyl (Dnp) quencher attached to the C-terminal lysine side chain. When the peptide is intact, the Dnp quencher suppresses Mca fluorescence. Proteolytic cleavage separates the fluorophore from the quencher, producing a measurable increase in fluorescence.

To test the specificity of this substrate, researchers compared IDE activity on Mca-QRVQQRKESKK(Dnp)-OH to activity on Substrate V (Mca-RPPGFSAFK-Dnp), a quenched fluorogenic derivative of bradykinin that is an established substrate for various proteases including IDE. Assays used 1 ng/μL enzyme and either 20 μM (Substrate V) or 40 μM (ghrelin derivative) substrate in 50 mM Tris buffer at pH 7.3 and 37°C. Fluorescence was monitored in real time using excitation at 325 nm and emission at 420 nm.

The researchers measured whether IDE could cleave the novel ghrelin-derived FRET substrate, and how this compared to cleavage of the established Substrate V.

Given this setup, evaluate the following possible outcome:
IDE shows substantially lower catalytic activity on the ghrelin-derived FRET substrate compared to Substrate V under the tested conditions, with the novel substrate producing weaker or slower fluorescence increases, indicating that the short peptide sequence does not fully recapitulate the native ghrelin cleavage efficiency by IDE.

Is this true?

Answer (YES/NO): NO